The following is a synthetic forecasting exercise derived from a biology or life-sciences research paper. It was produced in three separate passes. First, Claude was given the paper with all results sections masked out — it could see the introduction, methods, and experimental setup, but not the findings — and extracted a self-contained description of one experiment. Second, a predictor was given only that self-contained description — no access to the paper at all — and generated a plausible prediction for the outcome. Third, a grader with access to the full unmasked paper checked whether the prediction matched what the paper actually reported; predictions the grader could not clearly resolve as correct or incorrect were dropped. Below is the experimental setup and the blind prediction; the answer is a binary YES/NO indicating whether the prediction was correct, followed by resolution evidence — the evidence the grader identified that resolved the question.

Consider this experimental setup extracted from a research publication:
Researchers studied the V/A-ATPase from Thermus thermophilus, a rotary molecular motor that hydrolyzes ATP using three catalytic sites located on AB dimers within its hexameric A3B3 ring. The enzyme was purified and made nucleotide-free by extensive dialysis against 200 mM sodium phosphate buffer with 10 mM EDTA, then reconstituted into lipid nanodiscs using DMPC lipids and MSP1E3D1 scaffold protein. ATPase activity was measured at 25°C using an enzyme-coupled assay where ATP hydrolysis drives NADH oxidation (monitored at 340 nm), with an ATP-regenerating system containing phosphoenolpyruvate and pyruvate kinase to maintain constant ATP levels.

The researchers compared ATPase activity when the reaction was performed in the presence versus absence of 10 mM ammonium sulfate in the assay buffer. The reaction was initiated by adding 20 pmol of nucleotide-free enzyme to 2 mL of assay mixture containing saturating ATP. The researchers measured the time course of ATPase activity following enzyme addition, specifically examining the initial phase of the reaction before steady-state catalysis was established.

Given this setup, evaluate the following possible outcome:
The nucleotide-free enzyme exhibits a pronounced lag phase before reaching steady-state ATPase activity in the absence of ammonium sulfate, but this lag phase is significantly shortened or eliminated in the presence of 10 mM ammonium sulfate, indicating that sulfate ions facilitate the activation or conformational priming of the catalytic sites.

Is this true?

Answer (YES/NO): NO